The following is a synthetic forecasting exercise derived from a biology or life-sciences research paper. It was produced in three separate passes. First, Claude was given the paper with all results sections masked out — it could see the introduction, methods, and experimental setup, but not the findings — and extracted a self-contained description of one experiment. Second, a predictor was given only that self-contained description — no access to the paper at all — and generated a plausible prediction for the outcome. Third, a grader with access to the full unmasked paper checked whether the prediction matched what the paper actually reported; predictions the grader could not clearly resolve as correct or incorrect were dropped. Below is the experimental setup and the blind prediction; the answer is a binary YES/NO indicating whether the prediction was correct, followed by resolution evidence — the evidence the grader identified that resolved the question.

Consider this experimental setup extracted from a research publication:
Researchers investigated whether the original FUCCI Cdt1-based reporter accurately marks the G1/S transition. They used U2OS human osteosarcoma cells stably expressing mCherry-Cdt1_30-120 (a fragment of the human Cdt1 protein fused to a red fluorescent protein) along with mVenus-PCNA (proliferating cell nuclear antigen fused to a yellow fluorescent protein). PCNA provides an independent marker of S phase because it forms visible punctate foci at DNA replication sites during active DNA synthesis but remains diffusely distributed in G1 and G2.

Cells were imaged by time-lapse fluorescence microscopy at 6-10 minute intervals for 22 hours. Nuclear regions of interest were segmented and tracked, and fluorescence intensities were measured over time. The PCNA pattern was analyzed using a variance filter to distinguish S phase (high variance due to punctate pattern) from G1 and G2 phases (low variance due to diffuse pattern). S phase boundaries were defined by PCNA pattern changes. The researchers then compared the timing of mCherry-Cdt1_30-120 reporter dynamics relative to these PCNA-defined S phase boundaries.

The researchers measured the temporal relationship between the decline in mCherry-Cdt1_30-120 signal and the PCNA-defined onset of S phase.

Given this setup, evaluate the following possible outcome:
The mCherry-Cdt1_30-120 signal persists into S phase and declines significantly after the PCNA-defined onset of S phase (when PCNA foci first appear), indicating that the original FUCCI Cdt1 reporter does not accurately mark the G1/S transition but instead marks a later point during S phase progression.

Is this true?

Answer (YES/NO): YES